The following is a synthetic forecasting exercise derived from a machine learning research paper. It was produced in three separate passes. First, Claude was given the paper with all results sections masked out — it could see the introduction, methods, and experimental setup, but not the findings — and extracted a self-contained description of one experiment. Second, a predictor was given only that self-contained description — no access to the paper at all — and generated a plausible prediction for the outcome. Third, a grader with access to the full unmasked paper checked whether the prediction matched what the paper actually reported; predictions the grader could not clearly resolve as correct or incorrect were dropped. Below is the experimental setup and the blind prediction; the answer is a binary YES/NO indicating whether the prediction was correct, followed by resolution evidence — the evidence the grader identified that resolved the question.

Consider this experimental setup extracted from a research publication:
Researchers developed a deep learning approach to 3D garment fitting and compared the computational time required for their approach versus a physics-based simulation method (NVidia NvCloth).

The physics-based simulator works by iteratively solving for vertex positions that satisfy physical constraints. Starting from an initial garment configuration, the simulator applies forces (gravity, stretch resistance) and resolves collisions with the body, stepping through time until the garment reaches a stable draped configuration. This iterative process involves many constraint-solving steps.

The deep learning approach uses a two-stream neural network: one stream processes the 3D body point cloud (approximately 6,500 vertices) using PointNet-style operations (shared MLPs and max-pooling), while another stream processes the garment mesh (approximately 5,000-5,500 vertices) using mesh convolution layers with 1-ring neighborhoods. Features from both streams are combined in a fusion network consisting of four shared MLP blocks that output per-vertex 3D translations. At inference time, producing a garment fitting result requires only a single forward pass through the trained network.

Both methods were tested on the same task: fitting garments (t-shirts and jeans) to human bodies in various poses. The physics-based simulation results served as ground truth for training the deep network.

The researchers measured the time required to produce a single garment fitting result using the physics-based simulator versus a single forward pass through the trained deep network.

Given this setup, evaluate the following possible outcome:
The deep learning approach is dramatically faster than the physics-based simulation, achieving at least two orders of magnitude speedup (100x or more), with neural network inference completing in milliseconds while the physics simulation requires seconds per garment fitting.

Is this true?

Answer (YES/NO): YES